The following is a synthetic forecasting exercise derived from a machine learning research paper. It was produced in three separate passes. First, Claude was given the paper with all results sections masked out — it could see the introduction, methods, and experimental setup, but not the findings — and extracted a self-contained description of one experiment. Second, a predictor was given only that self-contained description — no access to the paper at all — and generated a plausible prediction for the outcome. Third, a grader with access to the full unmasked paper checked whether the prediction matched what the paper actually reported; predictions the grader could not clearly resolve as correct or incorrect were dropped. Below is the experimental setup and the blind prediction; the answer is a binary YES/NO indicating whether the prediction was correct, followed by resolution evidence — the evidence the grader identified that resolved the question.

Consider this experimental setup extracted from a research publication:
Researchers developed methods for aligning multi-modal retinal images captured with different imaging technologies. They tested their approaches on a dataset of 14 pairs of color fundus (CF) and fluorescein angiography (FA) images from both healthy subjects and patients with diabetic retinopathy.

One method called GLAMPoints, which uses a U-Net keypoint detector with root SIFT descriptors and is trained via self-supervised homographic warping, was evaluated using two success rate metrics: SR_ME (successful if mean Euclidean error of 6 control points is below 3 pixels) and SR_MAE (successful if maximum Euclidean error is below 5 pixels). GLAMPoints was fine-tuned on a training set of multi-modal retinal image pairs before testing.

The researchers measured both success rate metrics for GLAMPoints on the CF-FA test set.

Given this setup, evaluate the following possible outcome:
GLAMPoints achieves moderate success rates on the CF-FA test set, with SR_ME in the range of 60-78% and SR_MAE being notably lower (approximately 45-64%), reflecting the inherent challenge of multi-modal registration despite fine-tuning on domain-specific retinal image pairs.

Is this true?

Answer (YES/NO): NO